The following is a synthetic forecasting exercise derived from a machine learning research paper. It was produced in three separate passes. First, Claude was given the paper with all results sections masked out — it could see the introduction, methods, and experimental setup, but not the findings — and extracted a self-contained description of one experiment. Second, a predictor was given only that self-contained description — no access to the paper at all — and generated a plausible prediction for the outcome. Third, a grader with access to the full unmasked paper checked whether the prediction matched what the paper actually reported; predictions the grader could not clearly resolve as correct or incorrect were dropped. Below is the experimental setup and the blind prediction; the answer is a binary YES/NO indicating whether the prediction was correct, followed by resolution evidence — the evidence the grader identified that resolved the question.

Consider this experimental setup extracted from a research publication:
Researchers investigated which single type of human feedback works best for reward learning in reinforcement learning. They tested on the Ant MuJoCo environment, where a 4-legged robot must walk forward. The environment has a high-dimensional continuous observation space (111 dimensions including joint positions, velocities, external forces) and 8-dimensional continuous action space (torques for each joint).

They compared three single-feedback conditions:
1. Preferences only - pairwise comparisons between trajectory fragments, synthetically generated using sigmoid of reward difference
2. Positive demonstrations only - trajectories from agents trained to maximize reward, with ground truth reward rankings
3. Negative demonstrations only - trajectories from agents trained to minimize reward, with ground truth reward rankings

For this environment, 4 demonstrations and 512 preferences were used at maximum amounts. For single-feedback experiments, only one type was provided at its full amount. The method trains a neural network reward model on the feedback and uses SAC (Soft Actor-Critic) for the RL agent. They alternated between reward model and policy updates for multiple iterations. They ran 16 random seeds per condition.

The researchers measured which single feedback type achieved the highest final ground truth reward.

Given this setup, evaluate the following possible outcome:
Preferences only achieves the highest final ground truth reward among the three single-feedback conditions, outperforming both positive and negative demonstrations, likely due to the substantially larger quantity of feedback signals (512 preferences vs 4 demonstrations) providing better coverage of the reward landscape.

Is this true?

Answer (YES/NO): NO